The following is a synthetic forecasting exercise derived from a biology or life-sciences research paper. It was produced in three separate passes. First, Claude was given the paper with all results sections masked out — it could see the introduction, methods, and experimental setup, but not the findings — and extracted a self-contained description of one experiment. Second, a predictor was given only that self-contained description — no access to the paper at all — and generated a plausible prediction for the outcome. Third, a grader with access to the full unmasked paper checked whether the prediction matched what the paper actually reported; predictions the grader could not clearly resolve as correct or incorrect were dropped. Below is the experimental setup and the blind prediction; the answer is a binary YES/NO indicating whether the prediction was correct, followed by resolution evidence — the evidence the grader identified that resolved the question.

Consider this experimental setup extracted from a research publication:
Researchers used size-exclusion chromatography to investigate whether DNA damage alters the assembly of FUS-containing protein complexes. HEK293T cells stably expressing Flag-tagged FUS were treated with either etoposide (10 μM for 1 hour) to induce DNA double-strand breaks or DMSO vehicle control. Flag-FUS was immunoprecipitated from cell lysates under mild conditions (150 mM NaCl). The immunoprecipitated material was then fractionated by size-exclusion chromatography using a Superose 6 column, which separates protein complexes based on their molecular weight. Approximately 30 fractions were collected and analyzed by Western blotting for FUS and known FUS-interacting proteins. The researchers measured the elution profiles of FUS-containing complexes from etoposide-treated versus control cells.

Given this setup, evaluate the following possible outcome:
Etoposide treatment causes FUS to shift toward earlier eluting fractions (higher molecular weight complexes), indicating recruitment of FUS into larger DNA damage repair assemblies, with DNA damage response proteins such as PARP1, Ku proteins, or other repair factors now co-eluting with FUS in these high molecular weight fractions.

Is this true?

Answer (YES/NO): NO